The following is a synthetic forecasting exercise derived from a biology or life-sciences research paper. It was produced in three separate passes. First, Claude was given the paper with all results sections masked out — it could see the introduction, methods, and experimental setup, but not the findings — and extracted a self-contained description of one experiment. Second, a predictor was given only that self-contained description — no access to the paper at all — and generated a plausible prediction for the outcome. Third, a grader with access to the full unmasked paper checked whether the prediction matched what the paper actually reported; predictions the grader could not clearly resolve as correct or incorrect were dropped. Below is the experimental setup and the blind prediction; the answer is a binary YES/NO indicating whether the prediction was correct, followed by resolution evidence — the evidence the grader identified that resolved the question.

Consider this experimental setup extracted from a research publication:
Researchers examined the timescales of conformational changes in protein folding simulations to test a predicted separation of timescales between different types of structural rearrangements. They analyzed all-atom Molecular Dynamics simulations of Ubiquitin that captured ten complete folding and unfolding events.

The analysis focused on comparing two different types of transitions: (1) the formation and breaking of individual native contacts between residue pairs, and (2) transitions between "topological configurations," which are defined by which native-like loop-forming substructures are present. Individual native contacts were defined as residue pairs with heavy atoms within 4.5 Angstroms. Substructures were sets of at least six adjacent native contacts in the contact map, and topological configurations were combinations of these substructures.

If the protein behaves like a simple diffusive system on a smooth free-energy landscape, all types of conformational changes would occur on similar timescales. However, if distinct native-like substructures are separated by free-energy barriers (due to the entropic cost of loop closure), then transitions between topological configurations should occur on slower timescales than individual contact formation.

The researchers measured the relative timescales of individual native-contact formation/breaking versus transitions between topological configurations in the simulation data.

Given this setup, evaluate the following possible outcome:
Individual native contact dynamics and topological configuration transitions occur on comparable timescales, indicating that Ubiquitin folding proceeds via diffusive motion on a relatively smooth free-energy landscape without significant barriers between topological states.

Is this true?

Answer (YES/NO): NO